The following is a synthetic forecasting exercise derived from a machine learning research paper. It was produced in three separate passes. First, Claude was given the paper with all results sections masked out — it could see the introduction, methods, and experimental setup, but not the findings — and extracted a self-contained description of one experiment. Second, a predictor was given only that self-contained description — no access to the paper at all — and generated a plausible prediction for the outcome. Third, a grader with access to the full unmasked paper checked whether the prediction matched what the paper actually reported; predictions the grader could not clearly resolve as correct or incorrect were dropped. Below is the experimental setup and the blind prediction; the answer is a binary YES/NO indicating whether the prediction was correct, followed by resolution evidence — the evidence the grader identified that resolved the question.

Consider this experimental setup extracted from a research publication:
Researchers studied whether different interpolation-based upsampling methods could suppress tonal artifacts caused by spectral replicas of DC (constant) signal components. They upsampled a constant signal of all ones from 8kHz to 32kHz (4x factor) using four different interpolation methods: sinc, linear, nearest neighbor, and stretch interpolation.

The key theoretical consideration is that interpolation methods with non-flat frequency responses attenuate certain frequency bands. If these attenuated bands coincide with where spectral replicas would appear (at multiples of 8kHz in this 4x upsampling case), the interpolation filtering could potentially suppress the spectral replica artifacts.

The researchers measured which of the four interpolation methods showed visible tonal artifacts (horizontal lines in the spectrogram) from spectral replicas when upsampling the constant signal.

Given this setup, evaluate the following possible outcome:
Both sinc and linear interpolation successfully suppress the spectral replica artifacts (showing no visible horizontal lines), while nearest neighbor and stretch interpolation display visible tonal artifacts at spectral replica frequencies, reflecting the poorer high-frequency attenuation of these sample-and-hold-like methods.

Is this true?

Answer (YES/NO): NO